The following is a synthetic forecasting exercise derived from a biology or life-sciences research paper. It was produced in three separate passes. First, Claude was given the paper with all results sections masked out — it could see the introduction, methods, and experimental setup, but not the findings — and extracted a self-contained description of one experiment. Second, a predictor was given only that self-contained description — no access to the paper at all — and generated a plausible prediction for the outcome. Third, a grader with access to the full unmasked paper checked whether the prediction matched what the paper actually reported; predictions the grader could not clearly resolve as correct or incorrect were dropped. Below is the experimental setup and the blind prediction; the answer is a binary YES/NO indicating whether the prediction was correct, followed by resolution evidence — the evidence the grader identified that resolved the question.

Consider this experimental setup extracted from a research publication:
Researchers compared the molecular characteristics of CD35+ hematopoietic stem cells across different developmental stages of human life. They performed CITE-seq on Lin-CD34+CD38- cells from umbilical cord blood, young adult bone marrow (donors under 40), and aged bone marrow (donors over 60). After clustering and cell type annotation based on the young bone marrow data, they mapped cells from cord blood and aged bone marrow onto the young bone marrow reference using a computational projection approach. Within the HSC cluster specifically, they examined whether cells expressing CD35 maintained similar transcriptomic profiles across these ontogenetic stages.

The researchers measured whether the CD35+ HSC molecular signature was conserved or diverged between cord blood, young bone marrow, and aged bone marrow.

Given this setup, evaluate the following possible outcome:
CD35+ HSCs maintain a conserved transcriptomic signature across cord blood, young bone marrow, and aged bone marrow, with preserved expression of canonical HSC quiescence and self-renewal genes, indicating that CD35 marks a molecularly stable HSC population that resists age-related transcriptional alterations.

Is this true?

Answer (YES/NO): YES